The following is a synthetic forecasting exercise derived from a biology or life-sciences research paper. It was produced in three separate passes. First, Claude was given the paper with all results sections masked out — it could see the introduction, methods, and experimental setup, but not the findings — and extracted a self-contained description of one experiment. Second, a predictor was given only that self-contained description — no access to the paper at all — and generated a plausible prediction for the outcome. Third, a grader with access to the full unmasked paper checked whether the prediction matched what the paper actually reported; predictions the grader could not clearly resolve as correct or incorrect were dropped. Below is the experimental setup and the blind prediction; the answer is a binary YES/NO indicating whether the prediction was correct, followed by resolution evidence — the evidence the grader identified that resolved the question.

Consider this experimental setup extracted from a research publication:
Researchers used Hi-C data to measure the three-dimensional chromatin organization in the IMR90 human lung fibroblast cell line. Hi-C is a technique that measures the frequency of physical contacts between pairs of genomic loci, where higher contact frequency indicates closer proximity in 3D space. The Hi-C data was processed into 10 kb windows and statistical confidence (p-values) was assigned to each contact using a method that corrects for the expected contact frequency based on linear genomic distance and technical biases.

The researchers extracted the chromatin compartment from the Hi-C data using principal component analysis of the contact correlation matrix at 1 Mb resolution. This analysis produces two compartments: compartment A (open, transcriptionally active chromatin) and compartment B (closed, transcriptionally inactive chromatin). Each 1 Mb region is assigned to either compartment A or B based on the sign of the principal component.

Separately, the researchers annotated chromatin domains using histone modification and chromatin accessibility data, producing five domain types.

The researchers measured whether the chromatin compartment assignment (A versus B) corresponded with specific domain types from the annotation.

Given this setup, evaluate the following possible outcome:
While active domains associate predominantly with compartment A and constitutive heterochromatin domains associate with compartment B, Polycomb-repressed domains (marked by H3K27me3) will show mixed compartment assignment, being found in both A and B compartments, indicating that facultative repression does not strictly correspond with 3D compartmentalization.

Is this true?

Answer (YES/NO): YES